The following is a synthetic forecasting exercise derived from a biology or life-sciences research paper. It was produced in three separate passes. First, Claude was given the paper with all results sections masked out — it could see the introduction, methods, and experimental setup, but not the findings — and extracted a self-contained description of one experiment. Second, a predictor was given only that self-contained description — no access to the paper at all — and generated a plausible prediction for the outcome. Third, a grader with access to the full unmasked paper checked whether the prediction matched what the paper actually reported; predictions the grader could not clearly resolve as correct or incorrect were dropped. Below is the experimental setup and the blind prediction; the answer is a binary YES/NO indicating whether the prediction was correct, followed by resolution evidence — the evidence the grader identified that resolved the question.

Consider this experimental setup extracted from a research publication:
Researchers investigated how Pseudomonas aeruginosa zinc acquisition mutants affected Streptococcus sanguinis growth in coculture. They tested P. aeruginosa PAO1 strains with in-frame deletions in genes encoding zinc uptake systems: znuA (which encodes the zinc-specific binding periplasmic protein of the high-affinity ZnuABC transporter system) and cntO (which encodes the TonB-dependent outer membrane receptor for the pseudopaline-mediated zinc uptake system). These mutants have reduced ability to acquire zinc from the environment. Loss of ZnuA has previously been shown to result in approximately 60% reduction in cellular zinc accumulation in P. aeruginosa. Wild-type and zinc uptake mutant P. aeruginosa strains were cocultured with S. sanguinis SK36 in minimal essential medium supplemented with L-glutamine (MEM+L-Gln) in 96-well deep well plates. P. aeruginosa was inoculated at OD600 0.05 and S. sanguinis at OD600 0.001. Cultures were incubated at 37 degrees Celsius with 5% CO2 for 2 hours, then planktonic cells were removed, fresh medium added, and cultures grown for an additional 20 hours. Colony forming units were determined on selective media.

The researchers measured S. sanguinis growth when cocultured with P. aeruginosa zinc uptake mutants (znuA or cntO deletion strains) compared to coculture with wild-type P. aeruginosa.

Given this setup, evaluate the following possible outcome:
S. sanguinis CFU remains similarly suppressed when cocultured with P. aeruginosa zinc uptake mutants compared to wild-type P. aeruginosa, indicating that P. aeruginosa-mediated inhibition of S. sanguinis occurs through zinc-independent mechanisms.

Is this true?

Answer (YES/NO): NO